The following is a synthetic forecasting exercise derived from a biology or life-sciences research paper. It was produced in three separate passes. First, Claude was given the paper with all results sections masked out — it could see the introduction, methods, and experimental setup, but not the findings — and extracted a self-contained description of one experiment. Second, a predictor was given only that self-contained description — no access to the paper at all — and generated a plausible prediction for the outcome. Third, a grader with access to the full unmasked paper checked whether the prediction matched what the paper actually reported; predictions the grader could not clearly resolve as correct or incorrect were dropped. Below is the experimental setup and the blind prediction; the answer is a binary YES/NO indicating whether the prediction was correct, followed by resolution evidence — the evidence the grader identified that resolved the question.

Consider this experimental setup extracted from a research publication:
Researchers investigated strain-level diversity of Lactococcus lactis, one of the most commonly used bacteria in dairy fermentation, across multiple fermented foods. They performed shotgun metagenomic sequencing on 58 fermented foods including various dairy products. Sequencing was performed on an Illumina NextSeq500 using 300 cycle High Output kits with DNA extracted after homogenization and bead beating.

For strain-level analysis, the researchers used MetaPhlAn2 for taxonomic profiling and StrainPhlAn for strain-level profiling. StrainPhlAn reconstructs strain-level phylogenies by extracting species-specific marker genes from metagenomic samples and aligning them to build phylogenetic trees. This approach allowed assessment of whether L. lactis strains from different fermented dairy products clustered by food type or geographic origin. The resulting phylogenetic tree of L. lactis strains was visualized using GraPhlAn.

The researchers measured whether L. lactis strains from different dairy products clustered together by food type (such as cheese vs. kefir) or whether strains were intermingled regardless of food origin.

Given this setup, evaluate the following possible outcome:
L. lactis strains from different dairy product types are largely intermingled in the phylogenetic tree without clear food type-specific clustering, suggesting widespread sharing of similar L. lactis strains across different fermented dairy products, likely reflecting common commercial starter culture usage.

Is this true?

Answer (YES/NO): NO